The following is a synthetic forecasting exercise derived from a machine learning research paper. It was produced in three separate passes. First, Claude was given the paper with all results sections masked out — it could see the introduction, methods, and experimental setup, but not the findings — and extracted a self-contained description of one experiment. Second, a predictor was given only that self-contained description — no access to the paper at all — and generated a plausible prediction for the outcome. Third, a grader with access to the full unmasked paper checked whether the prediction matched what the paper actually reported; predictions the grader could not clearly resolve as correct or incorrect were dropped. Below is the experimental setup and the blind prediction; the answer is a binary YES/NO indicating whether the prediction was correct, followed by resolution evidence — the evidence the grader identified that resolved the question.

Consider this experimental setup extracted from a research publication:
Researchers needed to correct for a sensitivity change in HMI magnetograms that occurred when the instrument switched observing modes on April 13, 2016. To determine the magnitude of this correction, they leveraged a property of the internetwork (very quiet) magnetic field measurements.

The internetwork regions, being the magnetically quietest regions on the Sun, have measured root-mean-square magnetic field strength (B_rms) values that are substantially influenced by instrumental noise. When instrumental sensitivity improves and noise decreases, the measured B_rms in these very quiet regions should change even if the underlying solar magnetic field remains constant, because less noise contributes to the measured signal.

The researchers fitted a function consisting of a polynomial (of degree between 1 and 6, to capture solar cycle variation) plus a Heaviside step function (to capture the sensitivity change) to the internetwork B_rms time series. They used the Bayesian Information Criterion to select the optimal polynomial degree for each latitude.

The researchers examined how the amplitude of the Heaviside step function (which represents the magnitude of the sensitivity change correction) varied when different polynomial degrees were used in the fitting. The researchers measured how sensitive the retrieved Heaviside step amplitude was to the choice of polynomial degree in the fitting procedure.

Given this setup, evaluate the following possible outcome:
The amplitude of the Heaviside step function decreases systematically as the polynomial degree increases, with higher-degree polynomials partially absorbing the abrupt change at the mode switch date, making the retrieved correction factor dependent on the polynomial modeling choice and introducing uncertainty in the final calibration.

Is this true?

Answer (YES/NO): NO